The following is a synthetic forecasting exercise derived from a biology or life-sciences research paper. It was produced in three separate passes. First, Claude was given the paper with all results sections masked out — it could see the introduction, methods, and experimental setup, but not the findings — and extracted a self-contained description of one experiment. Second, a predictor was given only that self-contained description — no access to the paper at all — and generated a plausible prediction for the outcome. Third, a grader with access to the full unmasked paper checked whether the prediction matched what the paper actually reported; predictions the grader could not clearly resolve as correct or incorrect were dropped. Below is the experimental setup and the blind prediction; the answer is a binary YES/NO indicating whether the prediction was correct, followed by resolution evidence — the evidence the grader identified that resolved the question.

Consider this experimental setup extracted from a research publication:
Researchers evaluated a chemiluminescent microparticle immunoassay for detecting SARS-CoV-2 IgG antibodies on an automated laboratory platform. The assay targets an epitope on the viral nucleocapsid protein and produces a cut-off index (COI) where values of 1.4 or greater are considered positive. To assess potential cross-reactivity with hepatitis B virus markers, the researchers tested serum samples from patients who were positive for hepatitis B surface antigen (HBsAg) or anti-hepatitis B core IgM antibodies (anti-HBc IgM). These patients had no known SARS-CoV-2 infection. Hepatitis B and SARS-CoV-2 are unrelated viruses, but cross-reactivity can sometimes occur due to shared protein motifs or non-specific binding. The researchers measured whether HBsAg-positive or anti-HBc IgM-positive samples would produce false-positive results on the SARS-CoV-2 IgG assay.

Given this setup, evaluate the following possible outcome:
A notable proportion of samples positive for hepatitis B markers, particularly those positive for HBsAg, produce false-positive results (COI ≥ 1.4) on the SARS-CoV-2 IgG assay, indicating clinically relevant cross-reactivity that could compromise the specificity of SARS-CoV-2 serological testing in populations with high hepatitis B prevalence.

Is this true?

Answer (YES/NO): NO